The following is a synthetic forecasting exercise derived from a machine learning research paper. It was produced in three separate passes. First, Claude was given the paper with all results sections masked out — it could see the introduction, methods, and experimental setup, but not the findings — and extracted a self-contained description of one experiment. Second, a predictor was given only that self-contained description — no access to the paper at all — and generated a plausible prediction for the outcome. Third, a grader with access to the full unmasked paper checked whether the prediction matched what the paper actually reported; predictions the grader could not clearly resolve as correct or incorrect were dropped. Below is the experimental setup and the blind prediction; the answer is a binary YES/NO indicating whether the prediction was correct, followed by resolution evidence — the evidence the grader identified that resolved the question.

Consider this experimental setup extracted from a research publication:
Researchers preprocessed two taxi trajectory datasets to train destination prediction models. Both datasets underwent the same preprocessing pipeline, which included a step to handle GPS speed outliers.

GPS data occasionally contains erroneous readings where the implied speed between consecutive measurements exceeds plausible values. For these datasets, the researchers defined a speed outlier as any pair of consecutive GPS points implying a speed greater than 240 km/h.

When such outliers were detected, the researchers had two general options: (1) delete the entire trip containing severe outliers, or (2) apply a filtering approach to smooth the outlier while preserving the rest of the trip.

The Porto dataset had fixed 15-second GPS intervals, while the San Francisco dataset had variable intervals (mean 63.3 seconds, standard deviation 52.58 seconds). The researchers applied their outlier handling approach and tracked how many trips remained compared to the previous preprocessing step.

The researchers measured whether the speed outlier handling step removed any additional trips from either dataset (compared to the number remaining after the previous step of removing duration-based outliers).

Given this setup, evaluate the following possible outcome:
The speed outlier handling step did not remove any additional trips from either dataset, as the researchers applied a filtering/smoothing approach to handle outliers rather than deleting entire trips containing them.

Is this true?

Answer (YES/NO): YES